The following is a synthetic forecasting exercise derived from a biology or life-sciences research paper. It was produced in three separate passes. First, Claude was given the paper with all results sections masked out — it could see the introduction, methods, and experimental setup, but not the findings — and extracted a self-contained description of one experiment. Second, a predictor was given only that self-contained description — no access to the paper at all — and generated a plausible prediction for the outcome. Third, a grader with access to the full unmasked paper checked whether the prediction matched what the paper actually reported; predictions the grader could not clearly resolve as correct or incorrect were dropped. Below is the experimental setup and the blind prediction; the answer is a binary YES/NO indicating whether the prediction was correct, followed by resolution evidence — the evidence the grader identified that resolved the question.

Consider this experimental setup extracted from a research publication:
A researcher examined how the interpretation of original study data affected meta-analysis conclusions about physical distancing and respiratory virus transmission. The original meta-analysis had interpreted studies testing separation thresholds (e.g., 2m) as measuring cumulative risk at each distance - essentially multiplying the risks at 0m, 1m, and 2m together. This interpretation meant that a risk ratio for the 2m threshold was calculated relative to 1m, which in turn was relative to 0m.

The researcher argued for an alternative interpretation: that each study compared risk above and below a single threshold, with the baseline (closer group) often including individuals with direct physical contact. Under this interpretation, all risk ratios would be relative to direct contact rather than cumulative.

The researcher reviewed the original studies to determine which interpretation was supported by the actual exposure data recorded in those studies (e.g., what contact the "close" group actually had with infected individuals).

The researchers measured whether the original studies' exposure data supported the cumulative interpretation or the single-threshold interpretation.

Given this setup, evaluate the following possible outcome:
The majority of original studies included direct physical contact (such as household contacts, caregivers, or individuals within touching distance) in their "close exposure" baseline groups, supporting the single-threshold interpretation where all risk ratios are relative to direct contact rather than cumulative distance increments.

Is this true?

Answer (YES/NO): YES